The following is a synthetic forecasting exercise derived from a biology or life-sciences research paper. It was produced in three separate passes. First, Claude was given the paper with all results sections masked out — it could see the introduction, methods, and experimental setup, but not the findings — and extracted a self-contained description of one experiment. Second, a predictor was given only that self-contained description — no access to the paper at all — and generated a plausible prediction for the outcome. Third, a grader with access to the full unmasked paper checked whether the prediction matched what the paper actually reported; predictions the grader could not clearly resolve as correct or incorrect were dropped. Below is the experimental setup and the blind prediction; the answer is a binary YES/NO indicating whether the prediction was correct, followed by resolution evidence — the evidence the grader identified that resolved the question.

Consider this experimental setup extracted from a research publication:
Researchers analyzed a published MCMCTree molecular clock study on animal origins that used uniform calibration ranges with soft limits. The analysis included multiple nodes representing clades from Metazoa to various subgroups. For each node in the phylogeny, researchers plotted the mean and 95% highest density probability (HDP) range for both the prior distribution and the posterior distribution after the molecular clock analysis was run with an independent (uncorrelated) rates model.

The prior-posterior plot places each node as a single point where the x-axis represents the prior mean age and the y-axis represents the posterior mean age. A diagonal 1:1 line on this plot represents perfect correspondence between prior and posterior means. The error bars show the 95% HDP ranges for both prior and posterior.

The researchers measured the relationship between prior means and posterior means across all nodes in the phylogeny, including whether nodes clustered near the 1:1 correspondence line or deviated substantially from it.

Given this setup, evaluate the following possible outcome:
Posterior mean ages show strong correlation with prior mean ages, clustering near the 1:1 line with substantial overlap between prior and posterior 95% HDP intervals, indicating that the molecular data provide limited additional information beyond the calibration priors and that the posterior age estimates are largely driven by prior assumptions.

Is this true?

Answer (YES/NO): YES